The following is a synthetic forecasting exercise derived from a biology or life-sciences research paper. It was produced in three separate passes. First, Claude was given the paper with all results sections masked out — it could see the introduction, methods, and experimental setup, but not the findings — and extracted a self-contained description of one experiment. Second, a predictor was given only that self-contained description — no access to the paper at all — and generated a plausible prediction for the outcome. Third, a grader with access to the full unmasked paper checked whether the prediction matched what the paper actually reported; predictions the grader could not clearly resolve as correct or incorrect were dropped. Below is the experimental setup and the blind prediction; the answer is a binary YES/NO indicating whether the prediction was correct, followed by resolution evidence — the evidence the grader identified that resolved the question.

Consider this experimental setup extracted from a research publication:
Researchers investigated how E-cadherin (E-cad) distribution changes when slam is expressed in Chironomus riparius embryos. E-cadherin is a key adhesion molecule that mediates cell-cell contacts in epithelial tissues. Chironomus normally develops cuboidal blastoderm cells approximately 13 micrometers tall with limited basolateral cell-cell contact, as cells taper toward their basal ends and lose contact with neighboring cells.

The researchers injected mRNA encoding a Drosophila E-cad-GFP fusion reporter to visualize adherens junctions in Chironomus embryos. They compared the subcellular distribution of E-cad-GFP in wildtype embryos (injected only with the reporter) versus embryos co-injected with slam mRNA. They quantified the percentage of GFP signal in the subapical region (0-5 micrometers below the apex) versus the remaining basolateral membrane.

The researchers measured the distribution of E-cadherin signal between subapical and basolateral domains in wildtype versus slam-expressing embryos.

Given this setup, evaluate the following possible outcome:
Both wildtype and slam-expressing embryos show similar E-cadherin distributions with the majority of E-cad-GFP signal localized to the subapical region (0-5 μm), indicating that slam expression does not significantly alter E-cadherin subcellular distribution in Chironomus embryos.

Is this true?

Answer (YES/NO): NO